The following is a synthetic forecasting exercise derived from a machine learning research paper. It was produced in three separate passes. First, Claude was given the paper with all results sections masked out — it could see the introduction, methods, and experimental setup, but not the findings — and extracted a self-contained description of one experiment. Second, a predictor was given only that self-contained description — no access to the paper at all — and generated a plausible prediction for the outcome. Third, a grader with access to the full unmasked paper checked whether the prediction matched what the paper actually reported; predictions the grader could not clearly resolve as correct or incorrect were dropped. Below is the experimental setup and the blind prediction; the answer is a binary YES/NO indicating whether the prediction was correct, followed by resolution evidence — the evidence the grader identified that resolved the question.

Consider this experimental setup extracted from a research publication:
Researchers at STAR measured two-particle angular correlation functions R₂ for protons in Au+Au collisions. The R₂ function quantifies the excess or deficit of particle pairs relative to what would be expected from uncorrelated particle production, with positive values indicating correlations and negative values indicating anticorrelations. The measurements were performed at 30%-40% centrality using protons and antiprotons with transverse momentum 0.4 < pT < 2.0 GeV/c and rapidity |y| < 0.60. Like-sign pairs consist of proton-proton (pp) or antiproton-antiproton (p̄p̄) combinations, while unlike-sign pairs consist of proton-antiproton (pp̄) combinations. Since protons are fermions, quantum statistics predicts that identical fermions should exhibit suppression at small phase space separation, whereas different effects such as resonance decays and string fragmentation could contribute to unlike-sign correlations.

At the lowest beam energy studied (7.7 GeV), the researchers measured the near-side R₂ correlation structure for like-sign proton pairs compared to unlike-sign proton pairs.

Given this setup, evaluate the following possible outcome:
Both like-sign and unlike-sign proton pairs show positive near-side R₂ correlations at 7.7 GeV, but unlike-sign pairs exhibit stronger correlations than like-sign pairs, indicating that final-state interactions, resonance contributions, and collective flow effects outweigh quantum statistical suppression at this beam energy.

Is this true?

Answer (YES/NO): NO